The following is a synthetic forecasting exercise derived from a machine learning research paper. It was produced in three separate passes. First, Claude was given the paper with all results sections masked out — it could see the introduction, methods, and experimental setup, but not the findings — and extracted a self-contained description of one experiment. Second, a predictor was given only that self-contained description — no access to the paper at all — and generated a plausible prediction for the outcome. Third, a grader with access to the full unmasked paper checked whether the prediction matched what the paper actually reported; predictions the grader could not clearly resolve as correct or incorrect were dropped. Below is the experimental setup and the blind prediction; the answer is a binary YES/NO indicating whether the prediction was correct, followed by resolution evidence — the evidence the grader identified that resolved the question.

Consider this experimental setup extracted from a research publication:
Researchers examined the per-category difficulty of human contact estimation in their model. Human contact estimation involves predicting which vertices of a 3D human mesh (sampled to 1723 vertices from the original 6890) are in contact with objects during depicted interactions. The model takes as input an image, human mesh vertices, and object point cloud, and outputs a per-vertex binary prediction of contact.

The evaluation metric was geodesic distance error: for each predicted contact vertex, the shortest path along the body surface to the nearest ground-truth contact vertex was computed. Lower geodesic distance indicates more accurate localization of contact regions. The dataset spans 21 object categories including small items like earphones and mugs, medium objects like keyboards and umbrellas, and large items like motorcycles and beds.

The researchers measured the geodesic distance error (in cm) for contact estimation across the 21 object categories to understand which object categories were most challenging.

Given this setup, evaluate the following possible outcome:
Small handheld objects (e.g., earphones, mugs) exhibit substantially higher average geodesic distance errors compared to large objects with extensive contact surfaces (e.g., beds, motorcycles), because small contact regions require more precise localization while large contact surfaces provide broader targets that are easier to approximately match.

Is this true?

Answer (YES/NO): NO